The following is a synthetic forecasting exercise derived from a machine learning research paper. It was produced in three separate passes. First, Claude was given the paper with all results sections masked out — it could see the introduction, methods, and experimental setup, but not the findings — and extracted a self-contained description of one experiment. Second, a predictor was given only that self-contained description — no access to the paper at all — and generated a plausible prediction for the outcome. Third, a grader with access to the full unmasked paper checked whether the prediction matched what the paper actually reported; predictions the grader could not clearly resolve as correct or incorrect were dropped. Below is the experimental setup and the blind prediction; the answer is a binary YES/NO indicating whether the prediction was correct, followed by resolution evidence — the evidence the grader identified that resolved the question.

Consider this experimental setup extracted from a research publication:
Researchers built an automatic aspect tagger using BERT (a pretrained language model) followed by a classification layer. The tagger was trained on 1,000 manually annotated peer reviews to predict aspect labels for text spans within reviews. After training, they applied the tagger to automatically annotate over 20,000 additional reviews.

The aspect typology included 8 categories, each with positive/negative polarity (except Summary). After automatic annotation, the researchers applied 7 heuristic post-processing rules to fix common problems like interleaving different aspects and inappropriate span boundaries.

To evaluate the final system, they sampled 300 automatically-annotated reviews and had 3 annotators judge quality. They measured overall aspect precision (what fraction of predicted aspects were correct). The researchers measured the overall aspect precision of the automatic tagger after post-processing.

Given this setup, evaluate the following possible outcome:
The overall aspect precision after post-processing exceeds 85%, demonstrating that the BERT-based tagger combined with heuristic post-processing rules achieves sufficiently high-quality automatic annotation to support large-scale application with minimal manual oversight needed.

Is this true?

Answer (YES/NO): YES